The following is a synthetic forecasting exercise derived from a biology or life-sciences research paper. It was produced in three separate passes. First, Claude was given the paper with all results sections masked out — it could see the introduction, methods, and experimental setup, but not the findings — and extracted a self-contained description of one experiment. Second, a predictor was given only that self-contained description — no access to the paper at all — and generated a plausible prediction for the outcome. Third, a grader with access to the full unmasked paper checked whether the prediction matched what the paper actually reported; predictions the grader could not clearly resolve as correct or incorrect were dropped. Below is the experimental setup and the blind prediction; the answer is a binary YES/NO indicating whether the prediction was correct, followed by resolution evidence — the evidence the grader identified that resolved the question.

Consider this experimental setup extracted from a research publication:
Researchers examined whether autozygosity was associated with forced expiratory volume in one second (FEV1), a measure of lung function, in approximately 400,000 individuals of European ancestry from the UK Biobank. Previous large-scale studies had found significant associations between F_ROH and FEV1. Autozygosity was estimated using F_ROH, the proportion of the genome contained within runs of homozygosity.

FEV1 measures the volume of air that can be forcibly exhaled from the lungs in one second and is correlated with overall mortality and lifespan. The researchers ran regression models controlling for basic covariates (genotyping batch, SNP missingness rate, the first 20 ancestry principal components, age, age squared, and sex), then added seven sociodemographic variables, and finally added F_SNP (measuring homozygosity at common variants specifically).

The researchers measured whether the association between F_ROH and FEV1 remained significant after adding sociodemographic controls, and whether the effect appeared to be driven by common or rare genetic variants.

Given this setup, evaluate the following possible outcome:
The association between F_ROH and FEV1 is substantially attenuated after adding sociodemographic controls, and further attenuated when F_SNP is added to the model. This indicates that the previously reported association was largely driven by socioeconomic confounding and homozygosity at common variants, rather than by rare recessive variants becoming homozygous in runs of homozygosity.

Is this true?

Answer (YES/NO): NO